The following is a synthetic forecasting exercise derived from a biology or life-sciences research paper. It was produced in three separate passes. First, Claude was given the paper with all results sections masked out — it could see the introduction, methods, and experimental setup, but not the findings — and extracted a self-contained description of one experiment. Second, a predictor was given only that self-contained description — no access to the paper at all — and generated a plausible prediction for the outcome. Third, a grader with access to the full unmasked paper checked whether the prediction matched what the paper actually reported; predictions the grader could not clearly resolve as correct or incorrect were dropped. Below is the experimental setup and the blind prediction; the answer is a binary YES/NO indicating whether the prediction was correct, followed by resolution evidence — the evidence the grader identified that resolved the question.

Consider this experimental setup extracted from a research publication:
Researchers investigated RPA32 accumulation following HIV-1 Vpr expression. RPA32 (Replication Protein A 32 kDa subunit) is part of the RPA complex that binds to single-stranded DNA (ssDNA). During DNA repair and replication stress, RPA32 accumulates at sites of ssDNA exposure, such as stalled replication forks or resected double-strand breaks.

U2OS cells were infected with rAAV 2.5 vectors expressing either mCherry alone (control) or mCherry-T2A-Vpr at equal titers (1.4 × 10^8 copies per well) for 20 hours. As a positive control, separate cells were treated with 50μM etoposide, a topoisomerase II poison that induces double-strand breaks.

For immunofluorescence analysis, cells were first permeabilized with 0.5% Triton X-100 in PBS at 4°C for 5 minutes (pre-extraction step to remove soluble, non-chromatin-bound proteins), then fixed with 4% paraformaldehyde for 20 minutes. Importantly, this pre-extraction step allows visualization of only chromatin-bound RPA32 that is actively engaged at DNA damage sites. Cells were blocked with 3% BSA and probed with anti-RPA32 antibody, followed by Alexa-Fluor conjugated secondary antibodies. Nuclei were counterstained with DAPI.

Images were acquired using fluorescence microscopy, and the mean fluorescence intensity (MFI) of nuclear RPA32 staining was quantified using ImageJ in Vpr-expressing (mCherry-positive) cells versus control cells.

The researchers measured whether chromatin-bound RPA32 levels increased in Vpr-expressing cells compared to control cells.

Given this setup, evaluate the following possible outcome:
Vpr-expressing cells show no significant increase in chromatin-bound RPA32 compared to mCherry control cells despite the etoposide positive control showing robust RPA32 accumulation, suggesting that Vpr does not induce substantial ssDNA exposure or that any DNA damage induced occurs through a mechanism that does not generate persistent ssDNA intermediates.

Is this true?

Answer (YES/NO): NO